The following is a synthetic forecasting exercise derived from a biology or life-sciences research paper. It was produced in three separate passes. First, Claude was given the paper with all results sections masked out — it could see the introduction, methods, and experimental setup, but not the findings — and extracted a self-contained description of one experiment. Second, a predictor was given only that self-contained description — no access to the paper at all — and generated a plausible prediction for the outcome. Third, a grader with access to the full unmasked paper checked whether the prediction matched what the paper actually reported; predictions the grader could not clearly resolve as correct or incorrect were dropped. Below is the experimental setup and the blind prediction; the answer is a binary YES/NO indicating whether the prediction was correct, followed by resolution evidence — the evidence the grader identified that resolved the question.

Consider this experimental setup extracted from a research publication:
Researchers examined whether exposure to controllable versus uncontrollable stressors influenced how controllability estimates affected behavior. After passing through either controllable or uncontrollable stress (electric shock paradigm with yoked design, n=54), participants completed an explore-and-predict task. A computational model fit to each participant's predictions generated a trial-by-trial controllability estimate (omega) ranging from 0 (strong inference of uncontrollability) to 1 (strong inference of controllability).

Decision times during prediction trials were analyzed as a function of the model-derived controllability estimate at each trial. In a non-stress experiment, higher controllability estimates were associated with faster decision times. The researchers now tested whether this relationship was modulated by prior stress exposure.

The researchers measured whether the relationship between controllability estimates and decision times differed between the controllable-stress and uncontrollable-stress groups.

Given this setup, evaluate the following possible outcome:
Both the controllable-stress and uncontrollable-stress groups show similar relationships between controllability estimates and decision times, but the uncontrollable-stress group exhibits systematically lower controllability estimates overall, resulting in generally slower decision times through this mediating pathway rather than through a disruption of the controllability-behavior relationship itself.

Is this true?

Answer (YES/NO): NO